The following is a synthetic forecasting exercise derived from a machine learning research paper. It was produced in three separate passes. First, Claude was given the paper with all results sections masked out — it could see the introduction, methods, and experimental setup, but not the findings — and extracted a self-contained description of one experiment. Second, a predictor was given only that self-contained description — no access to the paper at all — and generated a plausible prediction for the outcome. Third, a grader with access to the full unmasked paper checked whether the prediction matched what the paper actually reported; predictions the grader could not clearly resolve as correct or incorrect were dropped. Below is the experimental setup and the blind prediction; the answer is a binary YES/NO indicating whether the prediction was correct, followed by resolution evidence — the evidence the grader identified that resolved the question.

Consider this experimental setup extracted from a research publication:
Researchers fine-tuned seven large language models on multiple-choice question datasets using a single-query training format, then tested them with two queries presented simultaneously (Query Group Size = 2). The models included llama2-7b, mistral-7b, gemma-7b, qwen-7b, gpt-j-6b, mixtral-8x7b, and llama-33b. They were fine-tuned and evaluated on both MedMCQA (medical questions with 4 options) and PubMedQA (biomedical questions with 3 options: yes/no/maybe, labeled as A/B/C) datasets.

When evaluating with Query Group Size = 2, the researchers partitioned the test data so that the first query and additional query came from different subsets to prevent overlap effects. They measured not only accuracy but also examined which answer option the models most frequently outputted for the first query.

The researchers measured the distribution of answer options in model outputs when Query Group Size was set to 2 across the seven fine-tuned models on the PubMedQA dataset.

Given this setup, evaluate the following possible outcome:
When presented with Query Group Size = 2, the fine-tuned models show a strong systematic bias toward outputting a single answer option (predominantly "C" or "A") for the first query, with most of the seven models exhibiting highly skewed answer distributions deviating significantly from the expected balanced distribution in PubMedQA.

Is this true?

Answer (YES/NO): YES